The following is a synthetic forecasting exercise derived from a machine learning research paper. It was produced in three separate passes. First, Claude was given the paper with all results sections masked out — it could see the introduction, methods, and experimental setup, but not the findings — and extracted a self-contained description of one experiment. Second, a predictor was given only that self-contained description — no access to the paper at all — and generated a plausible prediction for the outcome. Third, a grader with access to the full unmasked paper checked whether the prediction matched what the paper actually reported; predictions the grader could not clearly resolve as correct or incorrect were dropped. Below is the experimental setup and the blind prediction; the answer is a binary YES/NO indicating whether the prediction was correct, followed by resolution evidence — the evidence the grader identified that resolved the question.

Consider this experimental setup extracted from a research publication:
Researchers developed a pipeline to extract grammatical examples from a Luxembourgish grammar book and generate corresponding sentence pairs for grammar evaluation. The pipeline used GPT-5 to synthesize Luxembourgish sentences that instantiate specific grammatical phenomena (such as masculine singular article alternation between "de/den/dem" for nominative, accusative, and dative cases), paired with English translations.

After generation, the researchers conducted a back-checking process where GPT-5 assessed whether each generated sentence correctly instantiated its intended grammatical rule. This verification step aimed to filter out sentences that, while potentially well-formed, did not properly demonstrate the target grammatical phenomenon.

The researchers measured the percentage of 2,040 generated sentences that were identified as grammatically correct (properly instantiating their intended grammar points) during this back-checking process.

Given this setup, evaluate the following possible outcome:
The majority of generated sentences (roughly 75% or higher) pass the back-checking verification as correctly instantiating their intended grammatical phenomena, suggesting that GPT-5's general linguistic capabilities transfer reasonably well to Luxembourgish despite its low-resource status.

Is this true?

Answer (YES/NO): YES